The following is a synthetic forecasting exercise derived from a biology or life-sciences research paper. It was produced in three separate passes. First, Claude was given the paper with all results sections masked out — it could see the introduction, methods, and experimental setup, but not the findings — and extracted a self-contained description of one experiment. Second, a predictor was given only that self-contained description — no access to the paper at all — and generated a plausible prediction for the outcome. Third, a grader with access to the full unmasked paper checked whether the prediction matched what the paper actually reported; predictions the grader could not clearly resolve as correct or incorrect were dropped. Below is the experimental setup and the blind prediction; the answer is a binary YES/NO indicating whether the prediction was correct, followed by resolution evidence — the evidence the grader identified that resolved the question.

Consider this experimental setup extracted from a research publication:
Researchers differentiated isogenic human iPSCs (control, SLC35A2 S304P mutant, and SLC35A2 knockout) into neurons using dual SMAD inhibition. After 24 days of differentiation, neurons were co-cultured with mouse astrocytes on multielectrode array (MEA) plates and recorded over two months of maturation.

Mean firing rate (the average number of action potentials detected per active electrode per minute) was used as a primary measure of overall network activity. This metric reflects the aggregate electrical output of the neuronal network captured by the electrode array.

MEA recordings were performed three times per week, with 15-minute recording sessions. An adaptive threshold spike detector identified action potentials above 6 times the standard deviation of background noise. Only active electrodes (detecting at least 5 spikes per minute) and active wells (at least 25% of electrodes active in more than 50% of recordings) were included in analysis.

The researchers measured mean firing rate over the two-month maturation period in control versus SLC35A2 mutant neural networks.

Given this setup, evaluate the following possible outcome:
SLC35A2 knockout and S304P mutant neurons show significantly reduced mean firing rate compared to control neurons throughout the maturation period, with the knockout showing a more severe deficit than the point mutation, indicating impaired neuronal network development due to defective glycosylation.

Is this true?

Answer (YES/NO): NO